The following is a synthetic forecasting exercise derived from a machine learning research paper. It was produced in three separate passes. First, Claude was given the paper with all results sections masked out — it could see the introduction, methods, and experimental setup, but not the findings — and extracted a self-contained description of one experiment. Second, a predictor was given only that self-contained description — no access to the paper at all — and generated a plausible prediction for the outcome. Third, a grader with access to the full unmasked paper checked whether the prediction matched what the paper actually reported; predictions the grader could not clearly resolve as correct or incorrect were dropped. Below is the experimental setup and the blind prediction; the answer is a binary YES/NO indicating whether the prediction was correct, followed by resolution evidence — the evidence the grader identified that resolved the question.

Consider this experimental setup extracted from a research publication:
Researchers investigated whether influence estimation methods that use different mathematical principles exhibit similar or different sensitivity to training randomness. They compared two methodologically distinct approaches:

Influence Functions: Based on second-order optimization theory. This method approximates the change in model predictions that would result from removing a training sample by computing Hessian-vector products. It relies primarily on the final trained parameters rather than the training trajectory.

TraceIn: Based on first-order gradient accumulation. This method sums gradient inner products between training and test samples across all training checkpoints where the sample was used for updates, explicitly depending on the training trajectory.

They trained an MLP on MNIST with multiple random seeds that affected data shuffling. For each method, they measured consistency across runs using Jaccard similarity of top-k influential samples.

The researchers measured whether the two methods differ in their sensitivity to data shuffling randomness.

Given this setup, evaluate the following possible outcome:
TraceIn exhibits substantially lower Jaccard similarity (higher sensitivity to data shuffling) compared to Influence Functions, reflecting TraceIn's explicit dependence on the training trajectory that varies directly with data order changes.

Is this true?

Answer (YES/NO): NO